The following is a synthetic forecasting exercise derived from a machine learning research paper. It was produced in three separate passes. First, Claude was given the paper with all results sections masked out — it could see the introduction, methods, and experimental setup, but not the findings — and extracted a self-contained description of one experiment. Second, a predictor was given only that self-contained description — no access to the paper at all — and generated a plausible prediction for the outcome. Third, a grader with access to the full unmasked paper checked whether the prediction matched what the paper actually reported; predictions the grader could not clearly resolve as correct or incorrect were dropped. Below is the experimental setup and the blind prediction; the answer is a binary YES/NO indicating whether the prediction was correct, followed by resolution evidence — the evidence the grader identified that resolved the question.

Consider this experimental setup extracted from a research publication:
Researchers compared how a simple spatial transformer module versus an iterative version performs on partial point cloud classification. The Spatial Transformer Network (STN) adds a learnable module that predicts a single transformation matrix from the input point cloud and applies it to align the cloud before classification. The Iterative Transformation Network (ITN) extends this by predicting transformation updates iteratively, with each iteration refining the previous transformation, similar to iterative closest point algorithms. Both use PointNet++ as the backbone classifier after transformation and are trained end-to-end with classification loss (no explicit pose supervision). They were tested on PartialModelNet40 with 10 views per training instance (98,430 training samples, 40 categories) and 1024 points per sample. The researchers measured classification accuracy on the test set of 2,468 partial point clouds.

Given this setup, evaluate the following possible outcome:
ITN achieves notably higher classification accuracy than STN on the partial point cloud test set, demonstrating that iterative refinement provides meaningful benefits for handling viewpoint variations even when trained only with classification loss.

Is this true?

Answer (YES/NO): NO